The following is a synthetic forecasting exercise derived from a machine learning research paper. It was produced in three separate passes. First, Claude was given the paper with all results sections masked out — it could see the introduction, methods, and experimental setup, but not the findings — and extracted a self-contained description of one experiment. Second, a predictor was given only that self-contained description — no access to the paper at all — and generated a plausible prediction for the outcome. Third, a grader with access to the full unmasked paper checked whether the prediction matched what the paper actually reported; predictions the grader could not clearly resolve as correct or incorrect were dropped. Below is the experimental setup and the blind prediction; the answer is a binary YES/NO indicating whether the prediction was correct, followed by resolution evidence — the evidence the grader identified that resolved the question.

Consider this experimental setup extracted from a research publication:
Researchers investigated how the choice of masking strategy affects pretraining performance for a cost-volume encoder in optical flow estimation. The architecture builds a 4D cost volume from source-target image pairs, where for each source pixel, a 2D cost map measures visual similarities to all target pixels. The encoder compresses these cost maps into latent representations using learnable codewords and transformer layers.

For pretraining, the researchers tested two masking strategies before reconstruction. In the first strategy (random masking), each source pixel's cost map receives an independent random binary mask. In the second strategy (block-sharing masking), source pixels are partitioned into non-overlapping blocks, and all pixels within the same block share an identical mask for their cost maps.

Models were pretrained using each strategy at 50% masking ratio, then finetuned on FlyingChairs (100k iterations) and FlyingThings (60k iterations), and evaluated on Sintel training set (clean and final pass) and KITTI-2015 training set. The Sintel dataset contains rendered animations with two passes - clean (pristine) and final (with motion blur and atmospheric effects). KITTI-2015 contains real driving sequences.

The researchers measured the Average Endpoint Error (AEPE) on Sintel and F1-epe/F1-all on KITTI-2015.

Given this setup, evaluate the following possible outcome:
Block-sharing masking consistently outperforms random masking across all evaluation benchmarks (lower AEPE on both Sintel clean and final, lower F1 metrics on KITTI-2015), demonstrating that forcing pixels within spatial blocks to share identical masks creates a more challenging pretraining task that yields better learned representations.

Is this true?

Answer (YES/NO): YES